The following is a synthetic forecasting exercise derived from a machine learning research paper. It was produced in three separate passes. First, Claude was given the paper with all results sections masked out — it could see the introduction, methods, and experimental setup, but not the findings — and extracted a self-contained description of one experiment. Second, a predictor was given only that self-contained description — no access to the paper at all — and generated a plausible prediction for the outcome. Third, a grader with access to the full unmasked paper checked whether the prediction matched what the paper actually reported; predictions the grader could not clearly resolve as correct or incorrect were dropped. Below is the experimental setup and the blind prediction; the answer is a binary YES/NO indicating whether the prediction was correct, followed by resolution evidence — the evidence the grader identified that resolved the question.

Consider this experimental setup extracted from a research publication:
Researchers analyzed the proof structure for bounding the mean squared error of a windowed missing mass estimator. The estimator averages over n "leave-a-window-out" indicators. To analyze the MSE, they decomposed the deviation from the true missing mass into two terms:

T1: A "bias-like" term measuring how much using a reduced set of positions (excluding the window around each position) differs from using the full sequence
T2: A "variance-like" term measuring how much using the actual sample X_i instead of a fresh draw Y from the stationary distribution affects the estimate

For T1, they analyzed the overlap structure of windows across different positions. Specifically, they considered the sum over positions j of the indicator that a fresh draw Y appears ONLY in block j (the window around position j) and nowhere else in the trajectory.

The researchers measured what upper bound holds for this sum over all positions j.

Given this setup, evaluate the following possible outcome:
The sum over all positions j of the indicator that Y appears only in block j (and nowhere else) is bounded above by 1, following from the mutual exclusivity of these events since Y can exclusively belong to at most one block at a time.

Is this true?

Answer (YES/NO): YES